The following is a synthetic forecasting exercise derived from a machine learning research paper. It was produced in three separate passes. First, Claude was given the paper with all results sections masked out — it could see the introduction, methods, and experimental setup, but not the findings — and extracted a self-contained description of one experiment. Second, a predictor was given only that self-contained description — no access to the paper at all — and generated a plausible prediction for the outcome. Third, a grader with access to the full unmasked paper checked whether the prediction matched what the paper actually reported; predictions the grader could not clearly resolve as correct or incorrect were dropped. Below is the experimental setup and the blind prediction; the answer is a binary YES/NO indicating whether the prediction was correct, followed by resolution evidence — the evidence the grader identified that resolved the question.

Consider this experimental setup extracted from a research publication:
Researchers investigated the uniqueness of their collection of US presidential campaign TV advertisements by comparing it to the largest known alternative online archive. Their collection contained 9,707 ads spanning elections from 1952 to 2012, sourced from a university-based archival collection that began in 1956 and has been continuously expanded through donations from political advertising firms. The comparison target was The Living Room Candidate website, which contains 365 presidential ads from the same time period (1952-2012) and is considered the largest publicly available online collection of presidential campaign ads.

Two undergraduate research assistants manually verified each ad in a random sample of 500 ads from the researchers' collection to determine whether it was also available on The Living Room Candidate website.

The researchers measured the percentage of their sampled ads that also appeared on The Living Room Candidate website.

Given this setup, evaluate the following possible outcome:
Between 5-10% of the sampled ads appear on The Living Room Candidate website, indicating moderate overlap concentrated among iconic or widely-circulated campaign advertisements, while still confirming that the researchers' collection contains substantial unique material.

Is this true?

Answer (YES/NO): NO